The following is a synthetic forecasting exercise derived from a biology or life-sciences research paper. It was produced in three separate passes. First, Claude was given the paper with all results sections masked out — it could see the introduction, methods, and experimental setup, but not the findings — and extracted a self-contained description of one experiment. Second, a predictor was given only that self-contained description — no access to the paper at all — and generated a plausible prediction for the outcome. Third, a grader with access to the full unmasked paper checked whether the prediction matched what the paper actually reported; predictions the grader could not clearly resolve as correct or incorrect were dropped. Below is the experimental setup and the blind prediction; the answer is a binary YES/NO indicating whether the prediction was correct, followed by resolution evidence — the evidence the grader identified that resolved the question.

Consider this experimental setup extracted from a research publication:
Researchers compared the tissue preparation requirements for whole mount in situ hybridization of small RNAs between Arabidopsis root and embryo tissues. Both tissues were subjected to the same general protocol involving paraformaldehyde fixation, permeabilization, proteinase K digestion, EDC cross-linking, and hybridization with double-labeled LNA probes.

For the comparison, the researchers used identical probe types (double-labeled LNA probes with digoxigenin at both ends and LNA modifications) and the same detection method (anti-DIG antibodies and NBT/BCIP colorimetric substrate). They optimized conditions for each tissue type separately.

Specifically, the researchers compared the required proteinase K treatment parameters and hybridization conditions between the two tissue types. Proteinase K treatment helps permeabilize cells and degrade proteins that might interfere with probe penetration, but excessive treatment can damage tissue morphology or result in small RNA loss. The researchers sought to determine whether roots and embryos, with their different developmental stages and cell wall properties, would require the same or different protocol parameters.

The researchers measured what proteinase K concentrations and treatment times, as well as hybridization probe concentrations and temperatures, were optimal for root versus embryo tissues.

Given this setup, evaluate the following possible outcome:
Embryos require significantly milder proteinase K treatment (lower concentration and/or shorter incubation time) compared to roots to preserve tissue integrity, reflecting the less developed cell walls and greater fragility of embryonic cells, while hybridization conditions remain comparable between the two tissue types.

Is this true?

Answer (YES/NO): NO